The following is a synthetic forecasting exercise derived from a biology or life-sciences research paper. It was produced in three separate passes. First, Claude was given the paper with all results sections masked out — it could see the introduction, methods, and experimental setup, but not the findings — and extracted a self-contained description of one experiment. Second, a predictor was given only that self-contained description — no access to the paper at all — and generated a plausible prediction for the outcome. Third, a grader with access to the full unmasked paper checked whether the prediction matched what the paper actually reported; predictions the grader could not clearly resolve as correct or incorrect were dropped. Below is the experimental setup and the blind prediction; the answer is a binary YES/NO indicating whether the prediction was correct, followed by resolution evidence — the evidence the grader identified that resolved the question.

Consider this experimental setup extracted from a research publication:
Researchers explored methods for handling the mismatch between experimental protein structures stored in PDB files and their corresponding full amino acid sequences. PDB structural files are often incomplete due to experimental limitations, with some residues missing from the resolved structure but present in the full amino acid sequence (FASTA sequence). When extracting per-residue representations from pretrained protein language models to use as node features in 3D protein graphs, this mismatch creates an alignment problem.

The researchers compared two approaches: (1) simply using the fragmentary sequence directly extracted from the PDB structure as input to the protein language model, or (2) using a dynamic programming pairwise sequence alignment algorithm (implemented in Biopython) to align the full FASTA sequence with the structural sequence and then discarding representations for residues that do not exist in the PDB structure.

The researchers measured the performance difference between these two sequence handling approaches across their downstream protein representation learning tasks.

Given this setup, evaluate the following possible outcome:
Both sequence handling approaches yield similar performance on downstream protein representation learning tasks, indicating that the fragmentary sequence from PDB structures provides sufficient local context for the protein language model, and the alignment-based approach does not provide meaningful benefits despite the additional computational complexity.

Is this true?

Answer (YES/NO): YES